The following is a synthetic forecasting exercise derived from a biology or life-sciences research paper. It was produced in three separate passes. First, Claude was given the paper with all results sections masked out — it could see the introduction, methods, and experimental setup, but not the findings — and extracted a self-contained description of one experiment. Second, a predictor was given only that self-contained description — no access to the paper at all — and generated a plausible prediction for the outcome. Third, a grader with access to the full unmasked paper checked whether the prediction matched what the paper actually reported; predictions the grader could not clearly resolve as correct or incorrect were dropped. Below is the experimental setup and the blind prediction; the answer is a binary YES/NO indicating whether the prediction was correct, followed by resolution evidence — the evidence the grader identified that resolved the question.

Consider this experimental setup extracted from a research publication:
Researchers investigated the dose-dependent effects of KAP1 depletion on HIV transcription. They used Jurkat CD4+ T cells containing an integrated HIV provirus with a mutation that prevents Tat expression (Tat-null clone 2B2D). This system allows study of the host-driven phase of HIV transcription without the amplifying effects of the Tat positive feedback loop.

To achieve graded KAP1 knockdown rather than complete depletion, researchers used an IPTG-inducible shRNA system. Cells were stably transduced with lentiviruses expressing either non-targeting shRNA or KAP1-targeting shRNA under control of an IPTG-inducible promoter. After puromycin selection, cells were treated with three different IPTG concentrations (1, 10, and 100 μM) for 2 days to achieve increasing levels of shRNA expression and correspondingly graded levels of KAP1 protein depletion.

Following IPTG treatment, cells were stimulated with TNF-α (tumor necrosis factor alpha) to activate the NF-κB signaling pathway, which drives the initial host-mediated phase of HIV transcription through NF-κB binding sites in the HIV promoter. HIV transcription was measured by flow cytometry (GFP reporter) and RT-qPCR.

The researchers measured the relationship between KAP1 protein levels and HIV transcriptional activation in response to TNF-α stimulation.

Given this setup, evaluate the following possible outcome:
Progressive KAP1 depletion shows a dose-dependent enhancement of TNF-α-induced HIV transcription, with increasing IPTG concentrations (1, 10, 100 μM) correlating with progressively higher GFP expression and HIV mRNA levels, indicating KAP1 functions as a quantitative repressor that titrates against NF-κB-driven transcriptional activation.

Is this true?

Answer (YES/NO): NO